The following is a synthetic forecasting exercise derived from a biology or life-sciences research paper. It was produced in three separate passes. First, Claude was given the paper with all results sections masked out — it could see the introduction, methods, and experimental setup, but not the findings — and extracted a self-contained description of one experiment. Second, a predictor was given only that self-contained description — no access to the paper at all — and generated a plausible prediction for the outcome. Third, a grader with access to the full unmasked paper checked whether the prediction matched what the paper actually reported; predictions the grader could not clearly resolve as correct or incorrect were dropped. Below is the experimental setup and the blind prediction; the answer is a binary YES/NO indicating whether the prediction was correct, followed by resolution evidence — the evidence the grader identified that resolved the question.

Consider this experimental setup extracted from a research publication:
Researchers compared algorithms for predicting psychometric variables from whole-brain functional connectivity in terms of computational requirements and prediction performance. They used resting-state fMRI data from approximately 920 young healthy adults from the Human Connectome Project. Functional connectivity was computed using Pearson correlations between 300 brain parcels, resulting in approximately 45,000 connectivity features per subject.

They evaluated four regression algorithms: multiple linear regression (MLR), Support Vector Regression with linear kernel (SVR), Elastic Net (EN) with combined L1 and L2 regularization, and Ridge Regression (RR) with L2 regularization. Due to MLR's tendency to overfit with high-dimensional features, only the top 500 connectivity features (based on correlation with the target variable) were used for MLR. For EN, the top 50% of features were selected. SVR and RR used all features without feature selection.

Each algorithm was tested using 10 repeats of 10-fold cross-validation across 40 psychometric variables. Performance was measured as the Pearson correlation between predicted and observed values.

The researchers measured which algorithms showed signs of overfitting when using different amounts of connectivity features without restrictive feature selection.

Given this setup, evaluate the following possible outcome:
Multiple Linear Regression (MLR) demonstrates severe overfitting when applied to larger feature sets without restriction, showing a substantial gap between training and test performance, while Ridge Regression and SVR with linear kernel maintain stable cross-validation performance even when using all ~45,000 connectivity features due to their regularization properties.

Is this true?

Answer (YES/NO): NO